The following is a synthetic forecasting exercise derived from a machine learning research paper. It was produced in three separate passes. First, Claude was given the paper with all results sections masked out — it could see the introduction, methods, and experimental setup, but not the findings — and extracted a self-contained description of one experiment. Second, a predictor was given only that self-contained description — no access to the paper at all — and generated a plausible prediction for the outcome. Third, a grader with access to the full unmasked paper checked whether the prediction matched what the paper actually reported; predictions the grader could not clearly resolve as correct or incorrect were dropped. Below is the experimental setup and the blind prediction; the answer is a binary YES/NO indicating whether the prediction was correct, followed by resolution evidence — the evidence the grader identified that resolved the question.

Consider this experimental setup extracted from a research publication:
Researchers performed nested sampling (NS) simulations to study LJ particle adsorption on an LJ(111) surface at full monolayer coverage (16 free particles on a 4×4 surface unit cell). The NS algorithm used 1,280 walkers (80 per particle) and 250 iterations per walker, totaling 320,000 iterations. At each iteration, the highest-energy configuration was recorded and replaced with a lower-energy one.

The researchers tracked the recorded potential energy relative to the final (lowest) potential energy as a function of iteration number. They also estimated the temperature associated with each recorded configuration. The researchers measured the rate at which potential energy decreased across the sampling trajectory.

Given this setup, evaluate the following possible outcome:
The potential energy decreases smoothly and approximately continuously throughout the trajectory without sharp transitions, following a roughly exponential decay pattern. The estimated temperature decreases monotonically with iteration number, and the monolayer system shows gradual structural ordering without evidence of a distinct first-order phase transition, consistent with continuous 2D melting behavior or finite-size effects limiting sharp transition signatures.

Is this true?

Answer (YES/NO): NO